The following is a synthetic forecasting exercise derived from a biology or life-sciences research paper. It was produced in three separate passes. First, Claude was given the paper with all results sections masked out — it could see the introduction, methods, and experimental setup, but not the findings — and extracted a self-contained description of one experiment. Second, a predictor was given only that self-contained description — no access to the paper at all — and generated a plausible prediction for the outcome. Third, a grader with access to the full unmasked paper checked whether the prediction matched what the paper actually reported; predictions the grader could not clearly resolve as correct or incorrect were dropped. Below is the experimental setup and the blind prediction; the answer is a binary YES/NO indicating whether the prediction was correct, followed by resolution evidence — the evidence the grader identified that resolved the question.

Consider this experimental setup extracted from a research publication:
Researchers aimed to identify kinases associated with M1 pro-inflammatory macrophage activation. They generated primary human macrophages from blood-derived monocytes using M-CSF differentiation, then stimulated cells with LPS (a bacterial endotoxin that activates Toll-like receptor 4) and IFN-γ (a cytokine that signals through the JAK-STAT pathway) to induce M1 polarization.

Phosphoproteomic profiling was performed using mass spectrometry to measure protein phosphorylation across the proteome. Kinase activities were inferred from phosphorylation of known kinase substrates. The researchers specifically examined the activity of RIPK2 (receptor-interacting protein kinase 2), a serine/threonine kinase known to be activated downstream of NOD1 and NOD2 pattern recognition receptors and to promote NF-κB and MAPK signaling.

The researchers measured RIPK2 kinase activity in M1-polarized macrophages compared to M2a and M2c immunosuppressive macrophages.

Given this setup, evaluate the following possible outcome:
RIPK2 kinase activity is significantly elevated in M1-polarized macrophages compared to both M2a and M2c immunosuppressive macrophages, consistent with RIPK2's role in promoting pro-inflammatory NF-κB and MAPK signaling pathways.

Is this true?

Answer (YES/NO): YES